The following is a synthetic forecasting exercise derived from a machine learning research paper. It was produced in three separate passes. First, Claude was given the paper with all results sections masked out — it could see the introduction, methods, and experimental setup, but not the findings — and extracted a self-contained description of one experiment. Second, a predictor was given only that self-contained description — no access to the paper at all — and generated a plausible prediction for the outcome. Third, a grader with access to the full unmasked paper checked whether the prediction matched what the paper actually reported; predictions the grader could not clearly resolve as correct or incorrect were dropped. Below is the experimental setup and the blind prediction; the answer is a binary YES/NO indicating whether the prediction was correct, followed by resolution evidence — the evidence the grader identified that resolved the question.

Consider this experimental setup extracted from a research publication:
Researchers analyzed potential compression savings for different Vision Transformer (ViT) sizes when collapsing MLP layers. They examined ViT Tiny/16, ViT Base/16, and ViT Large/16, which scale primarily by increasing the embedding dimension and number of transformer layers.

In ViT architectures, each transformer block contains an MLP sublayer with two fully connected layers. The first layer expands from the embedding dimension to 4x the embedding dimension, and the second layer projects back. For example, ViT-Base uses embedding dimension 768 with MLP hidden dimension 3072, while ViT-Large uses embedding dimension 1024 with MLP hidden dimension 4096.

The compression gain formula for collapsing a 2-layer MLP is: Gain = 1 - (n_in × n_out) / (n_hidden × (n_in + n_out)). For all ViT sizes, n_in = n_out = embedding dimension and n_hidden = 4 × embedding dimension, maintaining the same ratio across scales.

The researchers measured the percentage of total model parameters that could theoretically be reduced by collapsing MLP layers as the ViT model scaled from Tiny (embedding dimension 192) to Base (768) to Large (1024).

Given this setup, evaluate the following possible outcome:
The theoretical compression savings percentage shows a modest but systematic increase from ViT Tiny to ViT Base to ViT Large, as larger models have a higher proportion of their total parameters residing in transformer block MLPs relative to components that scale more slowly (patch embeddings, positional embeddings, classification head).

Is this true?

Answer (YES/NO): YES